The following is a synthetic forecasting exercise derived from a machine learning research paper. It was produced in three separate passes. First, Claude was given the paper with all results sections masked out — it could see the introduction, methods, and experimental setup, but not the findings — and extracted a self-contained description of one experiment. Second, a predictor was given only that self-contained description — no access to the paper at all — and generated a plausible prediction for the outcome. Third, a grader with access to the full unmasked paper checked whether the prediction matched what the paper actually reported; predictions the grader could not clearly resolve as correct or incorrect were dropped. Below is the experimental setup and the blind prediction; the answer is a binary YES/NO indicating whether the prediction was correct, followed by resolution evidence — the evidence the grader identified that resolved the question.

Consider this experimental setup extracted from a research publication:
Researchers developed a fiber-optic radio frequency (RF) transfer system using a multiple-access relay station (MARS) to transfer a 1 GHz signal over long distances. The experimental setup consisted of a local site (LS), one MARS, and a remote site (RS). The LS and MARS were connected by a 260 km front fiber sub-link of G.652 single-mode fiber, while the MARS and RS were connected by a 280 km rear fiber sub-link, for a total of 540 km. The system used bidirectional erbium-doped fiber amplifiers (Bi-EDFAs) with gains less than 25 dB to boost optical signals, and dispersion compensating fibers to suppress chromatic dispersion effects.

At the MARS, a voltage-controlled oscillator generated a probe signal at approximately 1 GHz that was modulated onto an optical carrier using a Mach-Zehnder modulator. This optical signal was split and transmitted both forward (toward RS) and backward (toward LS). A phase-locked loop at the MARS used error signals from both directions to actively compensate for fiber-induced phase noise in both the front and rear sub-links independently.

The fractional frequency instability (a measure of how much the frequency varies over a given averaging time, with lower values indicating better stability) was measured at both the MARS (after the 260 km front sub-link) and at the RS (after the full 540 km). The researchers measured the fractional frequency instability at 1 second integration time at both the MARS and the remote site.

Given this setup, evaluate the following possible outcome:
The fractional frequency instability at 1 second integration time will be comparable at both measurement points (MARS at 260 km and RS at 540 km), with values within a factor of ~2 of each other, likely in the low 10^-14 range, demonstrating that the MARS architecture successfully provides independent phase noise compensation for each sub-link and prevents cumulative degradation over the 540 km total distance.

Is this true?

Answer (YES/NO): YES